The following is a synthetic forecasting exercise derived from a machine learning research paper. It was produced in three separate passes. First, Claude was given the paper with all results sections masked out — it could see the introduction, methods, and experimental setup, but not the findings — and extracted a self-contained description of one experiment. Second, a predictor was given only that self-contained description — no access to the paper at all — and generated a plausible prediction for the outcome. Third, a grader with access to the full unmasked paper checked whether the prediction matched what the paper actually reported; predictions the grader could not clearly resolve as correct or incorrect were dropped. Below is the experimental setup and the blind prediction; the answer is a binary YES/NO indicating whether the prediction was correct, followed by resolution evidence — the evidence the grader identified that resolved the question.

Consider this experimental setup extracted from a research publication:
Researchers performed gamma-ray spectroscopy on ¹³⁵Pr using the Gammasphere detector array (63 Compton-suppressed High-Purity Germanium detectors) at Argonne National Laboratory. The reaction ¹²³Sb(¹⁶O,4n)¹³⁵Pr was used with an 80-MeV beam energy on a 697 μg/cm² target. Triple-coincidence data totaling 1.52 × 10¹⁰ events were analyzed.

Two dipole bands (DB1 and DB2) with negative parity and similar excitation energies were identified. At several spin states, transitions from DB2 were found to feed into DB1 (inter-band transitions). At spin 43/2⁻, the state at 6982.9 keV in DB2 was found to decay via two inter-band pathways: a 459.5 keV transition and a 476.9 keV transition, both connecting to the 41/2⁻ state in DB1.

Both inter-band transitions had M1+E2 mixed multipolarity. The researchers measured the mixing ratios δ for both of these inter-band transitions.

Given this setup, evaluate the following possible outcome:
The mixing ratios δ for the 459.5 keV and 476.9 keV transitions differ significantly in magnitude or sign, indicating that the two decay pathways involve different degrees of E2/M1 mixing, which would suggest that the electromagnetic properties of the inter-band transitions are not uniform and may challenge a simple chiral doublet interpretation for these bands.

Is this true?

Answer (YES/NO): NO